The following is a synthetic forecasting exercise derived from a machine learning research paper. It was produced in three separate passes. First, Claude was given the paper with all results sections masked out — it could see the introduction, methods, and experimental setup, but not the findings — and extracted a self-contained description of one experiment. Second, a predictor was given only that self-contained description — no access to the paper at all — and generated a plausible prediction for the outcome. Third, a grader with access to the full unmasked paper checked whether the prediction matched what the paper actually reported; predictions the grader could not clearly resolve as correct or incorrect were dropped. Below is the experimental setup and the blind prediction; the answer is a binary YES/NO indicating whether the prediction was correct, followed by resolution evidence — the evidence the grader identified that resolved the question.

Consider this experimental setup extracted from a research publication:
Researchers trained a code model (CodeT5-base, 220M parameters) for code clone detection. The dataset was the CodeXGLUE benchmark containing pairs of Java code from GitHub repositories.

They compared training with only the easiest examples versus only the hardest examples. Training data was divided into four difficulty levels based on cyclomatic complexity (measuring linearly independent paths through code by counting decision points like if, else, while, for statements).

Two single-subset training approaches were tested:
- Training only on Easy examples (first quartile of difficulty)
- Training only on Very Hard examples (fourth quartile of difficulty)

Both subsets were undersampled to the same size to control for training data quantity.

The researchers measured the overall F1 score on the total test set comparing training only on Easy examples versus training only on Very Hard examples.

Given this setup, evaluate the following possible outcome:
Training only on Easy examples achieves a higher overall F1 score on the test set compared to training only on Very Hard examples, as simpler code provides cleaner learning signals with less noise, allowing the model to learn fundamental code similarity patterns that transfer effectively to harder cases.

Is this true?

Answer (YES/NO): NO